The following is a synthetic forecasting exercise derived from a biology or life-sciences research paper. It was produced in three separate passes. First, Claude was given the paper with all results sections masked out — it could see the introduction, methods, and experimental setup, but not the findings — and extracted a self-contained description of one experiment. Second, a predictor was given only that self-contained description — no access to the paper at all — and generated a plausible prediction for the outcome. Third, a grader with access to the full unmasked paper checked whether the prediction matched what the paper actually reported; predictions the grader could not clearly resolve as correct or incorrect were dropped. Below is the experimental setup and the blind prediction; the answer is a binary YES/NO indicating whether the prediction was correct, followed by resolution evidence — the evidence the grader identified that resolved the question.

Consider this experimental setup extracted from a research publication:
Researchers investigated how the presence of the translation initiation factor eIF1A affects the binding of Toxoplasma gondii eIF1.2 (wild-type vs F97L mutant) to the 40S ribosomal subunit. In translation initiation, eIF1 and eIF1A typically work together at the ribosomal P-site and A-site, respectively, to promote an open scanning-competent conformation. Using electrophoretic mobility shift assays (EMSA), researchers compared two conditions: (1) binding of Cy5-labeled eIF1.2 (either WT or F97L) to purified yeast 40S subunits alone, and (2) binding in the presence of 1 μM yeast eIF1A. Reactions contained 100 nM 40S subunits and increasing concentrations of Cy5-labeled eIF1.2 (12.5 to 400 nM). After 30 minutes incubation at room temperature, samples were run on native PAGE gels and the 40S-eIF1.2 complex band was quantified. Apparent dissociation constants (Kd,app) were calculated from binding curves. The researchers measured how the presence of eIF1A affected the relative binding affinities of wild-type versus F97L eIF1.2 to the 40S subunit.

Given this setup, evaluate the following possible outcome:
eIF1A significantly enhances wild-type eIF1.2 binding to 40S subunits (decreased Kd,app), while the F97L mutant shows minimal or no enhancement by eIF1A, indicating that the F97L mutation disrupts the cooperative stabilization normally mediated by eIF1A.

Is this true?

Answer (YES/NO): NO